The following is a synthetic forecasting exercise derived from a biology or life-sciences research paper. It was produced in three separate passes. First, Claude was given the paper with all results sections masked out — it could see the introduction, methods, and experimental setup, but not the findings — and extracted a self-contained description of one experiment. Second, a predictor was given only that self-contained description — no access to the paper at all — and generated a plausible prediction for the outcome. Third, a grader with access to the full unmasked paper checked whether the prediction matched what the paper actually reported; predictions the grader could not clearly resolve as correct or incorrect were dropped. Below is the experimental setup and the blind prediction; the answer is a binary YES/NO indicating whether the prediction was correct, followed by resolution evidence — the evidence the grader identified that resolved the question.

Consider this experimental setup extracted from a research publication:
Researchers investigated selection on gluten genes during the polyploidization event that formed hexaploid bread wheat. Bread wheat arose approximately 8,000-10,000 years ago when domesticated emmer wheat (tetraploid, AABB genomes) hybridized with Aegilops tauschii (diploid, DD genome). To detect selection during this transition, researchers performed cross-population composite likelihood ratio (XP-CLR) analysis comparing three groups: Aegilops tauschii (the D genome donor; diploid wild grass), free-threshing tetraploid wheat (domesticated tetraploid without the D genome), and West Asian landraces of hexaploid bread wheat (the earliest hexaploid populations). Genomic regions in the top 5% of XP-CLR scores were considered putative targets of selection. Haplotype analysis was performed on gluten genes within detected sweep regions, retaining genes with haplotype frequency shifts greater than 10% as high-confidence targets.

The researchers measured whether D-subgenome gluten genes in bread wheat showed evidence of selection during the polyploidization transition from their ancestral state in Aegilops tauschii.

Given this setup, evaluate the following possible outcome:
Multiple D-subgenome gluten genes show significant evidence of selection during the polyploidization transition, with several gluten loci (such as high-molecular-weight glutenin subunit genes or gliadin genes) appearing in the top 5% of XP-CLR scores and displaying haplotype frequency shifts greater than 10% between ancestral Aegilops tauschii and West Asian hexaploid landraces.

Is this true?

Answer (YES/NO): YES